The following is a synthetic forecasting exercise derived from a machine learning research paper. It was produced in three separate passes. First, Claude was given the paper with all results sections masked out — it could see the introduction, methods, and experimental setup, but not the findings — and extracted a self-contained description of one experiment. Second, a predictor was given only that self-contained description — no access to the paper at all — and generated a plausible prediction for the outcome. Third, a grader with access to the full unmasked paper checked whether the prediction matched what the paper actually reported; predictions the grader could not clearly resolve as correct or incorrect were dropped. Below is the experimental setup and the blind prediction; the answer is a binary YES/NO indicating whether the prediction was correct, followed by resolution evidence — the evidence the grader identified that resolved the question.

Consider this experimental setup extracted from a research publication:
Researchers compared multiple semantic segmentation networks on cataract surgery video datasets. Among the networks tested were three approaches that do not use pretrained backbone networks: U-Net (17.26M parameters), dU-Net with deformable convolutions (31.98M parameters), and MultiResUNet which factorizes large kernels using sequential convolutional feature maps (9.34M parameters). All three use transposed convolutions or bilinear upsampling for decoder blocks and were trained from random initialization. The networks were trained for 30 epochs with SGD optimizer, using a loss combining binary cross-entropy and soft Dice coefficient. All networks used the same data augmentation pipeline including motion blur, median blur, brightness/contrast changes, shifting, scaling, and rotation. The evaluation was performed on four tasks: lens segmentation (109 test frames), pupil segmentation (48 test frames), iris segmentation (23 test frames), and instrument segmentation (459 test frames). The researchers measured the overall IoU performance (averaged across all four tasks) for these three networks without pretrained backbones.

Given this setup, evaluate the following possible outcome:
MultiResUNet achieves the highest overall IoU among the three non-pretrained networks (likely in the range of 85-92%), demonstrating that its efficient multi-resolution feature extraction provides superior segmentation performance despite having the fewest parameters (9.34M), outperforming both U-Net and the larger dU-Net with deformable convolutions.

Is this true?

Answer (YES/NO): NO